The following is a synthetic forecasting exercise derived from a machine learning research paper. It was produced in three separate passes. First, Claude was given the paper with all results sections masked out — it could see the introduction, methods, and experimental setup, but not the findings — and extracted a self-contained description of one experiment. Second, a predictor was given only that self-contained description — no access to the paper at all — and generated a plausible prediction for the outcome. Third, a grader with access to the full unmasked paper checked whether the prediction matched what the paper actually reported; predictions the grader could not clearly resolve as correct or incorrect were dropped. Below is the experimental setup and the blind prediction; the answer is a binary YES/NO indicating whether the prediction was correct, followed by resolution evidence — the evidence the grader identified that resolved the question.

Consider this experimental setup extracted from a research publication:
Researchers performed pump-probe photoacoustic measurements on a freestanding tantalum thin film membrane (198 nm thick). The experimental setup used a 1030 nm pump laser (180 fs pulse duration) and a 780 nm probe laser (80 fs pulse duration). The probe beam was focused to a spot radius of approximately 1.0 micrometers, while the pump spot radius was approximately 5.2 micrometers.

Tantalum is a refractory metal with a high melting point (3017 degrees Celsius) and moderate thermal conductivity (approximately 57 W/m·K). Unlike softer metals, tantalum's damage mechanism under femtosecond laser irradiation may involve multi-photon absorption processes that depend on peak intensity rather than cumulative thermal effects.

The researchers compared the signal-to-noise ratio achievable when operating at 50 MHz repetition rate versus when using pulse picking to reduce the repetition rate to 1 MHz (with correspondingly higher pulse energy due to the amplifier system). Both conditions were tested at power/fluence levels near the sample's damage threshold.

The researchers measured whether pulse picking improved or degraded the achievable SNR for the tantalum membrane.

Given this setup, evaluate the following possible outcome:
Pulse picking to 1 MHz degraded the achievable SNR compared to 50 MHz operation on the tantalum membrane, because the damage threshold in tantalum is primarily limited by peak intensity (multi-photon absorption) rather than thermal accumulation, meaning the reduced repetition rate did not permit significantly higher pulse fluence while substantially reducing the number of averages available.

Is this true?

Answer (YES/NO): NO